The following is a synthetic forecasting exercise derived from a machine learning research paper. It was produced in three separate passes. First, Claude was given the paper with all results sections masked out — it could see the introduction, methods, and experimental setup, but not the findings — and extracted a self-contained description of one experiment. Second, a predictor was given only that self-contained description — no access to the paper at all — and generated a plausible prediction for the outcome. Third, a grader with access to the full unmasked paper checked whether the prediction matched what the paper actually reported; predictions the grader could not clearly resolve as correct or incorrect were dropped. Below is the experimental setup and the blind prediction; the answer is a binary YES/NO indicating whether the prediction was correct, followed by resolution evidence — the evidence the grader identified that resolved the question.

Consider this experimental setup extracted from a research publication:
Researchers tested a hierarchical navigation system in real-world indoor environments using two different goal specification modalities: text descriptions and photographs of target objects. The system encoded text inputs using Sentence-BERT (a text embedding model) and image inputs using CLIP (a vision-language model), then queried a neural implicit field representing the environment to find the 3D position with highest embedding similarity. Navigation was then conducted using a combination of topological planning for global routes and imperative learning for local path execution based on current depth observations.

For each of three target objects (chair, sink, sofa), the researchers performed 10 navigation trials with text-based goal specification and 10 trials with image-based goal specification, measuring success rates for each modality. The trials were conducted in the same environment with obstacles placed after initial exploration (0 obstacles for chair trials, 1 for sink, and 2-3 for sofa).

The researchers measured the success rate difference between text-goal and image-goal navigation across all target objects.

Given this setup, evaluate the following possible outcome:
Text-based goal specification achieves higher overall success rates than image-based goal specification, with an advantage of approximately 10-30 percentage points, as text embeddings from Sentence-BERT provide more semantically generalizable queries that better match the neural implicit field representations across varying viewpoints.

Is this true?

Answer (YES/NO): YES